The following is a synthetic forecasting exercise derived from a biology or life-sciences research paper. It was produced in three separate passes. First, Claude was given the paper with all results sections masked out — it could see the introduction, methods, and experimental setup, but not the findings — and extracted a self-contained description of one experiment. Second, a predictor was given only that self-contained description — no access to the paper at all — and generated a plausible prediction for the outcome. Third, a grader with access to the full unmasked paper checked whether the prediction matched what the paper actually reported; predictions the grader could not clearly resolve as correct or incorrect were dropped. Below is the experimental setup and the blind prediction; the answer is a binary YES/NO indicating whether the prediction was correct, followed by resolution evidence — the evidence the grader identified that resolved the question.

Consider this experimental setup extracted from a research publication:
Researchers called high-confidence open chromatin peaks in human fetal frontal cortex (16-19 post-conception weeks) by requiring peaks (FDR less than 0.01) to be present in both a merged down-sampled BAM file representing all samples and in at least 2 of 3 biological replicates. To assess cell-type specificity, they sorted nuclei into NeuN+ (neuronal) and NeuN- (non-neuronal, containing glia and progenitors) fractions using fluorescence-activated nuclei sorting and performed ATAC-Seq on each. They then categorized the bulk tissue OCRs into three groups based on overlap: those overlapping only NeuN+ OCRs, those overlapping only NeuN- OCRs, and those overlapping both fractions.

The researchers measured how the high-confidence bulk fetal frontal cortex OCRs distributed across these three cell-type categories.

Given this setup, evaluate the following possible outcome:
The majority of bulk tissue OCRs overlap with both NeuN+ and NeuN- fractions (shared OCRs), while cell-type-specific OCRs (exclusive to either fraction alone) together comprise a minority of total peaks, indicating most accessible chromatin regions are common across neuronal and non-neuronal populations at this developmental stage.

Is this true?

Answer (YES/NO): YES